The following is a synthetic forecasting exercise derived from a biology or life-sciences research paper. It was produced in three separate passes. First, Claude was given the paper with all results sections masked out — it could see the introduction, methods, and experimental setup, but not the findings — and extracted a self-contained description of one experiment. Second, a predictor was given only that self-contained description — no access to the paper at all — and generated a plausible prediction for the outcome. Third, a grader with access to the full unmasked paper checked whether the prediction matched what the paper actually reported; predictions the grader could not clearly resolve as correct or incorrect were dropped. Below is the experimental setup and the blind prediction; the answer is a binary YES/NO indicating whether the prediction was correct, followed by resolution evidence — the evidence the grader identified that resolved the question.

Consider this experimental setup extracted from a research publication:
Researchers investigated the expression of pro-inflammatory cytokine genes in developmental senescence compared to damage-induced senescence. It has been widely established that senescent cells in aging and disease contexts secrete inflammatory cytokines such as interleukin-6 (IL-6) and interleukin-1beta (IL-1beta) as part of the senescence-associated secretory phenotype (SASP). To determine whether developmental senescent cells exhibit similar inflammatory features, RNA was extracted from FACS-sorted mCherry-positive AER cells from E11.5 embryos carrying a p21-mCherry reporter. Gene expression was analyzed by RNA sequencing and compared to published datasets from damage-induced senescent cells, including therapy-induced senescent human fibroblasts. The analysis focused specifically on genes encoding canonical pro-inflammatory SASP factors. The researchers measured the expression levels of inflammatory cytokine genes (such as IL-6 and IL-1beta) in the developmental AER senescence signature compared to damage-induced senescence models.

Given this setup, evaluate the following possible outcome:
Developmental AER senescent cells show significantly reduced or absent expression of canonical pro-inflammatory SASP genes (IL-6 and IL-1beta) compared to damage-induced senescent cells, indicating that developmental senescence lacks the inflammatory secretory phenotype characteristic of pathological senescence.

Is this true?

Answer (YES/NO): YES